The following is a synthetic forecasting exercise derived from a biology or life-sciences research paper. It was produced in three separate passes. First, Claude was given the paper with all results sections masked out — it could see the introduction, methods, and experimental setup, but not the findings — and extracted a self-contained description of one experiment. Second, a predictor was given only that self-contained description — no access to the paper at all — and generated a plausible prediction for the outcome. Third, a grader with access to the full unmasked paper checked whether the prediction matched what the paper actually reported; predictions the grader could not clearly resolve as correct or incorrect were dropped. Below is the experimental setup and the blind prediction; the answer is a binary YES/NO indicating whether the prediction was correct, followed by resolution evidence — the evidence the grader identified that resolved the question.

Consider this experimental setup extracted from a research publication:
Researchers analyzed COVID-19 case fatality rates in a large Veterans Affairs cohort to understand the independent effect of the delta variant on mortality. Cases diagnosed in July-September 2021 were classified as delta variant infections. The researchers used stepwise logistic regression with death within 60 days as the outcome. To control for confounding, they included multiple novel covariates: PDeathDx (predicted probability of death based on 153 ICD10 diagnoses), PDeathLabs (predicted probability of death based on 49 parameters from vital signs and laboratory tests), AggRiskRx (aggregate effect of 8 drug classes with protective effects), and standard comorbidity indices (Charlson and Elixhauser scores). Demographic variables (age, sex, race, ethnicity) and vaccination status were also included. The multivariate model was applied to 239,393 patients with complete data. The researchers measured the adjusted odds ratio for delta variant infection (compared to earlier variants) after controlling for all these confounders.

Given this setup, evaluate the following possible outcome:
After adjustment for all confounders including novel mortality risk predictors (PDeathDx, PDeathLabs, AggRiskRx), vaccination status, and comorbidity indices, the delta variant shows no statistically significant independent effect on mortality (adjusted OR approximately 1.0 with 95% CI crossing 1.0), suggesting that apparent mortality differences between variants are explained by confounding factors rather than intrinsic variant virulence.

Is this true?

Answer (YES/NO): NO